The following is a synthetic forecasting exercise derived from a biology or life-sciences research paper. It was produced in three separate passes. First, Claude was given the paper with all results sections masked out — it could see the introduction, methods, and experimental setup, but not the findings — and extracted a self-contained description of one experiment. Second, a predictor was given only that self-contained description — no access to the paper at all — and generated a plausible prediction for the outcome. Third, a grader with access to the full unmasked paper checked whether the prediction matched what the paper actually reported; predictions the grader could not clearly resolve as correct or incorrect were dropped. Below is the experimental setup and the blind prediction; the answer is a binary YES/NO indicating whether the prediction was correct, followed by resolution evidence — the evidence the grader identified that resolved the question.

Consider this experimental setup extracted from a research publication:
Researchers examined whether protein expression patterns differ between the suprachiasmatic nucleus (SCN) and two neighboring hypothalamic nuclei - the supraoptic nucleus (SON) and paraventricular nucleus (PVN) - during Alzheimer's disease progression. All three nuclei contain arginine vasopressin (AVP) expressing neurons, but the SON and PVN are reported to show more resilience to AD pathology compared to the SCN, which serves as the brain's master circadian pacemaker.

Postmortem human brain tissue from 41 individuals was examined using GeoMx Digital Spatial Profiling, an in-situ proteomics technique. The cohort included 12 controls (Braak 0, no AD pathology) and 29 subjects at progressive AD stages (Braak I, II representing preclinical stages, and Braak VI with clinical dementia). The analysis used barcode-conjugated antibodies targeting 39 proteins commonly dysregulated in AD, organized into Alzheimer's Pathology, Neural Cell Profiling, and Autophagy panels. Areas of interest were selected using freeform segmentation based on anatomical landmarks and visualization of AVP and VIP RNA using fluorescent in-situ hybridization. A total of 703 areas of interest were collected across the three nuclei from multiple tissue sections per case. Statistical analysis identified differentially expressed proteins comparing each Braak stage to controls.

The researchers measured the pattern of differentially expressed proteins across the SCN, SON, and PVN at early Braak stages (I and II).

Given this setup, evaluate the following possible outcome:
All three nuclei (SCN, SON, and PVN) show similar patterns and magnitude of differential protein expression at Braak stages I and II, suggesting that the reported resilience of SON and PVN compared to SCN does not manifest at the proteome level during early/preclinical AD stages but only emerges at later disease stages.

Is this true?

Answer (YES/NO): NO